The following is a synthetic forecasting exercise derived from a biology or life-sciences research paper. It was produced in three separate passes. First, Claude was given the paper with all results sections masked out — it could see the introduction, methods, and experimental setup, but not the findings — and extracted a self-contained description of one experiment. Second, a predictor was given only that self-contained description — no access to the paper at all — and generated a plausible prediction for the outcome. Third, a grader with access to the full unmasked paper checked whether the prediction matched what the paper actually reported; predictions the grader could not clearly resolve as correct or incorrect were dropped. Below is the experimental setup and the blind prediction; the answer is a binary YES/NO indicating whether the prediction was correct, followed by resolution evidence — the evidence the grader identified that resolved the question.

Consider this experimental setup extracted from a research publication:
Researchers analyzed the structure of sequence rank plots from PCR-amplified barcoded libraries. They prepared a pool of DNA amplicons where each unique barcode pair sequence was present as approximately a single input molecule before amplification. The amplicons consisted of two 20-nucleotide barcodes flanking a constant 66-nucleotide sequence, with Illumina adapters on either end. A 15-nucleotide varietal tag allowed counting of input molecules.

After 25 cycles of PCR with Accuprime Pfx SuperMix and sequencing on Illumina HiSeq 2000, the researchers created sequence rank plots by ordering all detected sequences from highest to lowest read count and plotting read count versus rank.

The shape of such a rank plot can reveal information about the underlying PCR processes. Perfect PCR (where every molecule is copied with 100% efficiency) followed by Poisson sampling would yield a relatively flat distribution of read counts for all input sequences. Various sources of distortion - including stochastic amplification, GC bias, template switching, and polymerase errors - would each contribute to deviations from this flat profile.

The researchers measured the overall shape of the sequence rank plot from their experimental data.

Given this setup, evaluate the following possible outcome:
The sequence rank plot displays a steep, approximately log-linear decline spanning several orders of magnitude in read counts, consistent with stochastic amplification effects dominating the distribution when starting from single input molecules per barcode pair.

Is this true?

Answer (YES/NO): NO